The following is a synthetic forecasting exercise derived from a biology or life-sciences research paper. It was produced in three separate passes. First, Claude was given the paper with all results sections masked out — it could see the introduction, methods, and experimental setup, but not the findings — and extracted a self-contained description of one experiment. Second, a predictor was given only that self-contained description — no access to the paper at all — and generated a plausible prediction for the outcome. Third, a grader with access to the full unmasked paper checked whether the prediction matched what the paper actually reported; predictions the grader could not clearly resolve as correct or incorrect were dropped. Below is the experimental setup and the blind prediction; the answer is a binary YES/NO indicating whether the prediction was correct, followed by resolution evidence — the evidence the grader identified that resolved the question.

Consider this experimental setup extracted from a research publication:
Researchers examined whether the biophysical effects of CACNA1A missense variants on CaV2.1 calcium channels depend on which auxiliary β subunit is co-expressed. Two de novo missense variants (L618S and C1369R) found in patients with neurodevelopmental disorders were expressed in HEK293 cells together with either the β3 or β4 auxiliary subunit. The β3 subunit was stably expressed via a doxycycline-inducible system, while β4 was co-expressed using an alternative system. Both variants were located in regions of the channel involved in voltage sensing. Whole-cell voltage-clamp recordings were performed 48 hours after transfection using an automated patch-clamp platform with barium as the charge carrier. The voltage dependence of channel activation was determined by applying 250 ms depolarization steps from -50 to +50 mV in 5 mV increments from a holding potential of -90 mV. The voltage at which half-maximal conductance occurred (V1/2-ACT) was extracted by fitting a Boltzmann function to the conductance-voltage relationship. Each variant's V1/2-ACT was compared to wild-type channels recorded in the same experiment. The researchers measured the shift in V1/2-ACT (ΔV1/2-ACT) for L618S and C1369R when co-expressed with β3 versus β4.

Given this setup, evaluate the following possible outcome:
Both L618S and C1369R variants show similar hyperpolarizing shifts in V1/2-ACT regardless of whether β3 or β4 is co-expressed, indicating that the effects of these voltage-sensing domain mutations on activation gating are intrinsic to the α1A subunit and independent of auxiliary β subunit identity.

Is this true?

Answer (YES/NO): YES